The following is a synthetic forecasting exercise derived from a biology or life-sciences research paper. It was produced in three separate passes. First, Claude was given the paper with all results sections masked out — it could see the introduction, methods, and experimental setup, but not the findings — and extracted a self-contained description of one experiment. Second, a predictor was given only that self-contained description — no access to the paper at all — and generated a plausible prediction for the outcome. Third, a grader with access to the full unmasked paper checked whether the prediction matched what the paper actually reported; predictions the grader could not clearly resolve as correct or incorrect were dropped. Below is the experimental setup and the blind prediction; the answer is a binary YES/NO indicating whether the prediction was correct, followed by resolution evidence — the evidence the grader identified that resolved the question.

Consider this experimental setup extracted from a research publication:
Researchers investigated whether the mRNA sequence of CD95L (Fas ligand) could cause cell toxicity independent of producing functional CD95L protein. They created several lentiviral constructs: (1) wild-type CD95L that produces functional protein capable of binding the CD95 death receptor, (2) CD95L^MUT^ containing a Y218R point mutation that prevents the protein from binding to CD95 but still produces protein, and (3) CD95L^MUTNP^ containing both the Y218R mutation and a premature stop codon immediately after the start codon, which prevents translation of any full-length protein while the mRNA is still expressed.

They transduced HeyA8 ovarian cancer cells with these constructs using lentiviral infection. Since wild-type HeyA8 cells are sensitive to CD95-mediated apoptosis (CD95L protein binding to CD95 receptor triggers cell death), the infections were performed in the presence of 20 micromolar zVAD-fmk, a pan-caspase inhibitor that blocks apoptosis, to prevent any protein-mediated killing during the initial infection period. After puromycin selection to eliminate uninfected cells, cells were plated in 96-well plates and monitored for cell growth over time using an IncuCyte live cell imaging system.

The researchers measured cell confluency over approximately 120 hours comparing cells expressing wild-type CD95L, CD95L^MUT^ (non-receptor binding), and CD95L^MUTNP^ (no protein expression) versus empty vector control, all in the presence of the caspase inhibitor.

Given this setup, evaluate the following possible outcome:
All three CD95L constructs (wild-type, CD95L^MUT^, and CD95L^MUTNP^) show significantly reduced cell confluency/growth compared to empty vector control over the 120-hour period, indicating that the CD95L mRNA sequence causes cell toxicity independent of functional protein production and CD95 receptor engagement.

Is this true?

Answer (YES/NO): YES